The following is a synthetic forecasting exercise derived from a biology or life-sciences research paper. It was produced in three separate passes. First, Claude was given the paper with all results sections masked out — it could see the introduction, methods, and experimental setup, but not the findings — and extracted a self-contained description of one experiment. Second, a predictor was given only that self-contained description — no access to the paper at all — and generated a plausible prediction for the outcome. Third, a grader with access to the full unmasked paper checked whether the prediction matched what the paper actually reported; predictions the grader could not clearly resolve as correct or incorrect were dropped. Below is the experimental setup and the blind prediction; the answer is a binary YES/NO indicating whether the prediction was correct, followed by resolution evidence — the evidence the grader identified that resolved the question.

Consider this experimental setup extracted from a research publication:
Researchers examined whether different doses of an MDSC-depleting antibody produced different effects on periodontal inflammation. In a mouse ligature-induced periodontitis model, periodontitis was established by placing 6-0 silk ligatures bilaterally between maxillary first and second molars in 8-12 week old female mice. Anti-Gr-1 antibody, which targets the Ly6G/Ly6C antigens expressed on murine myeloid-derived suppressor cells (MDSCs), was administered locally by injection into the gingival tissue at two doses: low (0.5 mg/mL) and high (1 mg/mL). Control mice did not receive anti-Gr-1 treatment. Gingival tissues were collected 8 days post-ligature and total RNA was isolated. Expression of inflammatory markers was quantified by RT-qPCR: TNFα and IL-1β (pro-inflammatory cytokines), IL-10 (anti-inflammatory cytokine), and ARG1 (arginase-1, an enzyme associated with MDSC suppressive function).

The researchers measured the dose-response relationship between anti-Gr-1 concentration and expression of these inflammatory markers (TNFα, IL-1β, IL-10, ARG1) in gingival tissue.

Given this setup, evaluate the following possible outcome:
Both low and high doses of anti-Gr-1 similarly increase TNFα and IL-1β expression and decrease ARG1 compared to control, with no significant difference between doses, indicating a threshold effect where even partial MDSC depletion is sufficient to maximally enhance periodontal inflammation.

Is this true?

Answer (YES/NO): NO